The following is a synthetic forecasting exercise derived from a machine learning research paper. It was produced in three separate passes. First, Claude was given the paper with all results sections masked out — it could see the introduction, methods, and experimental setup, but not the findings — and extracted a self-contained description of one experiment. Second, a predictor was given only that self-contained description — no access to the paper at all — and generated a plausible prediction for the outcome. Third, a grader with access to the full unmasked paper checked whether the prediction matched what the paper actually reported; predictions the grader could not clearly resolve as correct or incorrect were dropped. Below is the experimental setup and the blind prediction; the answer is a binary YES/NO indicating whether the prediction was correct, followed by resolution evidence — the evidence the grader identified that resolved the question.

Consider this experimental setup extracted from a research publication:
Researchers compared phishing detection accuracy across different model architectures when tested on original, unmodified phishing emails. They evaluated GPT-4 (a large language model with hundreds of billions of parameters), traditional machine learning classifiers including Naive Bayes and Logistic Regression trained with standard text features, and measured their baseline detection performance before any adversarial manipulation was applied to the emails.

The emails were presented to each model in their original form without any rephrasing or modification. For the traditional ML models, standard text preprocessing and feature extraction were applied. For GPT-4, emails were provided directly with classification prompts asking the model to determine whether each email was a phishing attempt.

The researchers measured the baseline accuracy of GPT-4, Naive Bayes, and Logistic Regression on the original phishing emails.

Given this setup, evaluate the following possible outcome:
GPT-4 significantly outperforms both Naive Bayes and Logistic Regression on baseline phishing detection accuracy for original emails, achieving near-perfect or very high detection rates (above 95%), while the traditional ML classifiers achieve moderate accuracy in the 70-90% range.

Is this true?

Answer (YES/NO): NO